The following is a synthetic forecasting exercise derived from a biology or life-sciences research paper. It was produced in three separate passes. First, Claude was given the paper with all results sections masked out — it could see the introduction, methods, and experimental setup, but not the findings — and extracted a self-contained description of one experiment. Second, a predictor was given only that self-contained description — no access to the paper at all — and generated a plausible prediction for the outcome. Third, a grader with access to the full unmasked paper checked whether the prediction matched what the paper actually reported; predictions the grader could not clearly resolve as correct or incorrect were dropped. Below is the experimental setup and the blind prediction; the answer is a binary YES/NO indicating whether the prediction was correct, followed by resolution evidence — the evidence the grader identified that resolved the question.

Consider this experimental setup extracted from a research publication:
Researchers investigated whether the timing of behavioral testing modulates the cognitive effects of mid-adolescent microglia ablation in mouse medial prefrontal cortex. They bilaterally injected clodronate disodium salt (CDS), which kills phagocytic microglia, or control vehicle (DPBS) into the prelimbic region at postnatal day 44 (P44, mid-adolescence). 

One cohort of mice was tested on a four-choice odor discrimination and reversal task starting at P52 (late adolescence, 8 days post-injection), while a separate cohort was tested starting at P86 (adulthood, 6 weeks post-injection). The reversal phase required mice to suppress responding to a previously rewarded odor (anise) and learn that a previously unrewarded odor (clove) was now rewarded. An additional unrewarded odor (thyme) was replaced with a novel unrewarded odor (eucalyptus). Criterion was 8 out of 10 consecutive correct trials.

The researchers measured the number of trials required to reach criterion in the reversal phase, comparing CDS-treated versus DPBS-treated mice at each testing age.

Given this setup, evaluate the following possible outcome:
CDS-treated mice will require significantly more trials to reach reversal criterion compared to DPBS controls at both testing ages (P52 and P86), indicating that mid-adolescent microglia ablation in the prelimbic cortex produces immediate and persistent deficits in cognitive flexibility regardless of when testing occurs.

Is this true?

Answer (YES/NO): NO